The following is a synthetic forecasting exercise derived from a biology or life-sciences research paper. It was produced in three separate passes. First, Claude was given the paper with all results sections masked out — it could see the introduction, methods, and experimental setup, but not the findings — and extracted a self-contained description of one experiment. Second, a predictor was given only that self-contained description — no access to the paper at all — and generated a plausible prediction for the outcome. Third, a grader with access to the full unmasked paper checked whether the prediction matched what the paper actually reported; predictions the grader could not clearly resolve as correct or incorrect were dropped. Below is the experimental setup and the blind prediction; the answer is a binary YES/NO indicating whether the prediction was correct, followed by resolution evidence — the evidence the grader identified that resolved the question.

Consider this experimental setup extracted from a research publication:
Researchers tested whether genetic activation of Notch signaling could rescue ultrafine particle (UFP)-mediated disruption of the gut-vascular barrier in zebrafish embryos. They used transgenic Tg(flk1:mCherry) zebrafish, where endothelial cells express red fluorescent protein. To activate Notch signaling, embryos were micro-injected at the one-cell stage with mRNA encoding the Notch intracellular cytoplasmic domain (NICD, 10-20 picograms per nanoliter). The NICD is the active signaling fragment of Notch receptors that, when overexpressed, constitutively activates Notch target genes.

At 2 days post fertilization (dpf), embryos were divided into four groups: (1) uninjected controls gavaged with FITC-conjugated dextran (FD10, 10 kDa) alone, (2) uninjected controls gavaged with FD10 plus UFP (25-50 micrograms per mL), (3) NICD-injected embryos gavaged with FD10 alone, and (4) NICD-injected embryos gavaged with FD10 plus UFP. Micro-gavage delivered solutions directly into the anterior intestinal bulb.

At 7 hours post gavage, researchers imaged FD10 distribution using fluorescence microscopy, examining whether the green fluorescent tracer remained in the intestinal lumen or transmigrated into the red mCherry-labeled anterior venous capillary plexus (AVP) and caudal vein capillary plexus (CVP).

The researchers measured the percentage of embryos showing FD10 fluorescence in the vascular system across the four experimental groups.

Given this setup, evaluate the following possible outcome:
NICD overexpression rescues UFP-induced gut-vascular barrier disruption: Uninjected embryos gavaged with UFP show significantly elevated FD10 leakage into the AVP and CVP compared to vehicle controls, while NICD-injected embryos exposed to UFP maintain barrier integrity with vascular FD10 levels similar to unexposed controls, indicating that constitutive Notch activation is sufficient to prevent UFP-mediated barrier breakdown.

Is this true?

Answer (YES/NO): YES